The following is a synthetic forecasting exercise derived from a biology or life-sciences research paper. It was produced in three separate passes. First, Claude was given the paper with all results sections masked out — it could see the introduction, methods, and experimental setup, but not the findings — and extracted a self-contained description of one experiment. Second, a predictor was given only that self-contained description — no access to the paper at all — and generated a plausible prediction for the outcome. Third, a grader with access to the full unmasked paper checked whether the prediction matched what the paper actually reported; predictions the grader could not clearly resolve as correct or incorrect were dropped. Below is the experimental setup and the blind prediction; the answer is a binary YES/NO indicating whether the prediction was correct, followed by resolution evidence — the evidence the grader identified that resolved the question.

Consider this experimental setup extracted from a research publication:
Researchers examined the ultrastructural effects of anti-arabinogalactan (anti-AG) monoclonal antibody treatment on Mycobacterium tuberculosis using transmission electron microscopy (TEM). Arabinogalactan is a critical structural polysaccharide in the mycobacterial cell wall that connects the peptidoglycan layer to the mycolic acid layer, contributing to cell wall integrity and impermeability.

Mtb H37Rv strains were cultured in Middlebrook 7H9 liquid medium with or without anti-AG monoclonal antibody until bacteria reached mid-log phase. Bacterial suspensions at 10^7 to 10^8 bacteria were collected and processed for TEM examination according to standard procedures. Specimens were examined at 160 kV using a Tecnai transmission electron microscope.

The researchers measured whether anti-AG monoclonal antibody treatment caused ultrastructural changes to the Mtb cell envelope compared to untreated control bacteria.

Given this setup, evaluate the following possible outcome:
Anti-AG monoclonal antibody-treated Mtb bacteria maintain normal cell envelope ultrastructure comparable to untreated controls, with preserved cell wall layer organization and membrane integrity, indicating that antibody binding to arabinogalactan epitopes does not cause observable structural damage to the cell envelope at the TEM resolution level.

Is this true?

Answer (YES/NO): NO